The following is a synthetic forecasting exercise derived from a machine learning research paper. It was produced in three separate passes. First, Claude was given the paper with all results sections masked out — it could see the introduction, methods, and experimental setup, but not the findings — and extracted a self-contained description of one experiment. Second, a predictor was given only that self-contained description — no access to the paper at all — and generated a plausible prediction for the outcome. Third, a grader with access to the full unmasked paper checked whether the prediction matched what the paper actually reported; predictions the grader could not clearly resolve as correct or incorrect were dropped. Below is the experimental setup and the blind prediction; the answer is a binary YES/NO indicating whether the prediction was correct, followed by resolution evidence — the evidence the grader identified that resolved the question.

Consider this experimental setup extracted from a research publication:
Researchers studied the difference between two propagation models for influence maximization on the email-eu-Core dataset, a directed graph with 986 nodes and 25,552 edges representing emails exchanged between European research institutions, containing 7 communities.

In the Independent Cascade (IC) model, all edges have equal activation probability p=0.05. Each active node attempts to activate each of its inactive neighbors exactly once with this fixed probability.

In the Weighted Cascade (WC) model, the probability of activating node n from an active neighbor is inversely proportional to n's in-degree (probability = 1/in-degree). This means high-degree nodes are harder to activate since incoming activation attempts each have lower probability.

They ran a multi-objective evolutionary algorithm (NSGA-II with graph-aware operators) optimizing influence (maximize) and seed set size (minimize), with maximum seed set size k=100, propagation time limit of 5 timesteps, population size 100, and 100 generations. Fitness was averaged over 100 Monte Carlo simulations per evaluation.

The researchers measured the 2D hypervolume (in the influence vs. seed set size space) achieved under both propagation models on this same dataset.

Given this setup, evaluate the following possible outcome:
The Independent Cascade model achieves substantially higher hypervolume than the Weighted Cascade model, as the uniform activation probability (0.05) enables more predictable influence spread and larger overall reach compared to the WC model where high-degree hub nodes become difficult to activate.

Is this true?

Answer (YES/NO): YES